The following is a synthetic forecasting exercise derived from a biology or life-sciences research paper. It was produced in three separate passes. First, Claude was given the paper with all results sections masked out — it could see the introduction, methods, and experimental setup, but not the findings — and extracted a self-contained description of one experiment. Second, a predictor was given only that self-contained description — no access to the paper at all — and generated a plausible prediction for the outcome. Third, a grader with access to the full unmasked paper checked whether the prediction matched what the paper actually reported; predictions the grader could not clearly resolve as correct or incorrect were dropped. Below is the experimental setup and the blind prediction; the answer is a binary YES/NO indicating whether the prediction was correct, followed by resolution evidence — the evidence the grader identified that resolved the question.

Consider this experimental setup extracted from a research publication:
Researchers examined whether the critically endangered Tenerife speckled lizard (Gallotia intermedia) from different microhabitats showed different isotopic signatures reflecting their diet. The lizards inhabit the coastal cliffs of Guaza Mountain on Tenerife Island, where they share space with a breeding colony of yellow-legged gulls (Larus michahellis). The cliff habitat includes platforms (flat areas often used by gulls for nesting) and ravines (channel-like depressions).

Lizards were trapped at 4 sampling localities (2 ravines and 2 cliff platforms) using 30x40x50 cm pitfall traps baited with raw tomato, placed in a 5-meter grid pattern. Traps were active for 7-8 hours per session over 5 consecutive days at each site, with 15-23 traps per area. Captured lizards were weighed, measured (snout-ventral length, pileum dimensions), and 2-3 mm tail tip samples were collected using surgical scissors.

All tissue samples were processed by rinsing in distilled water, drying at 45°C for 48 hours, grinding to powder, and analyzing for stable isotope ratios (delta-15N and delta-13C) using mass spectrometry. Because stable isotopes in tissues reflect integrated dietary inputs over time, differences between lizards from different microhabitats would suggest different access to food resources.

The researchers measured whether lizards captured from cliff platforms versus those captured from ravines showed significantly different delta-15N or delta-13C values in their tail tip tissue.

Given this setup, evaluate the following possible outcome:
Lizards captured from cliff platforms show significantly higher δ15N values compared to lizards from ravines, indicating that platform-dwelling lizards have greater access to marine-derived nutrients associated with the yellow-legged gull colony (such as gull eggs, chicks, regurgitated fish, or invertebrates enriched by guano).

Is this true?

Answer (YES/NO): NO